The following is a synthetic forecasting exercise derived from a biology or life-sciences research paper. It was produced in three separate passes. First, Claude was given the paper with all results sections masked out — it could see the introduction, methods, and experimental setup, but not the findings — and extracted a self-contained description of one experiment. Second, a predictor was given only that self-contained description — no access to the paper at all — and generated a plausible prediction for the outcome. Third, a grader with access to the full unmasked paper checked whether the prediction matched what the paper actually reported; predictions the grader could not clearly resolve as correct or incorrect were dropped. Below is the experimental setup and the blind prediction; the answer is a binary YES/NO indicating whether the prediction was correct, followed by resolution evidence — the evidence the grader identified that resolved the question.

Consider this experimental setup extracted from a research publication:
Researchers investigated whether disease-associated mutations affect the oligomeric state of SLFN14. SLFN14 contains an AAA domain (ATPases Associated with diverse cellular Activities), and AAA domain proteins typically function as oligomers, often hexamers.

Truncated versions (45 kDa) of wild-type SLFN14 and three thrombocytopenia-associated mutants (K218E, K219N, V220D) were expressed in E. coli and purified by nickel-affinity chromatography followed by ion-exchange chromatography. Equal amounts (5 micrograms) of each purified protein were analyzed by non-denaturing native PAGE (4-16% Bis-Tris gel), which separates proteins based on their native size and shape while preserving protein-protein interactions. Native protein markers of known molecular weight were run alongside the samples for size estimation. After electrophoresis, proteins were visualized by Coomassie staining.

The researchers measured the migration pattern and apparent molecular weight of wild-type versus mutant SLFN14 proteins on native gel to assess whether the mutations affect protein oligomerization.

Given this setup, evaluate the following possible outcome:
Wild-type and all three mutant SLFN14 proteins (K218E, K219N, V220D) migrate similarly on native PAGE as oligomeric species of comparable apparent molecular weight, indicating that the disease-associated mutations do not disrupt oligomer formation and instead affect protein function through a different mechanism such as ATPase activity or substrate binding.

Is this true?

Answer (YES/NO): NO